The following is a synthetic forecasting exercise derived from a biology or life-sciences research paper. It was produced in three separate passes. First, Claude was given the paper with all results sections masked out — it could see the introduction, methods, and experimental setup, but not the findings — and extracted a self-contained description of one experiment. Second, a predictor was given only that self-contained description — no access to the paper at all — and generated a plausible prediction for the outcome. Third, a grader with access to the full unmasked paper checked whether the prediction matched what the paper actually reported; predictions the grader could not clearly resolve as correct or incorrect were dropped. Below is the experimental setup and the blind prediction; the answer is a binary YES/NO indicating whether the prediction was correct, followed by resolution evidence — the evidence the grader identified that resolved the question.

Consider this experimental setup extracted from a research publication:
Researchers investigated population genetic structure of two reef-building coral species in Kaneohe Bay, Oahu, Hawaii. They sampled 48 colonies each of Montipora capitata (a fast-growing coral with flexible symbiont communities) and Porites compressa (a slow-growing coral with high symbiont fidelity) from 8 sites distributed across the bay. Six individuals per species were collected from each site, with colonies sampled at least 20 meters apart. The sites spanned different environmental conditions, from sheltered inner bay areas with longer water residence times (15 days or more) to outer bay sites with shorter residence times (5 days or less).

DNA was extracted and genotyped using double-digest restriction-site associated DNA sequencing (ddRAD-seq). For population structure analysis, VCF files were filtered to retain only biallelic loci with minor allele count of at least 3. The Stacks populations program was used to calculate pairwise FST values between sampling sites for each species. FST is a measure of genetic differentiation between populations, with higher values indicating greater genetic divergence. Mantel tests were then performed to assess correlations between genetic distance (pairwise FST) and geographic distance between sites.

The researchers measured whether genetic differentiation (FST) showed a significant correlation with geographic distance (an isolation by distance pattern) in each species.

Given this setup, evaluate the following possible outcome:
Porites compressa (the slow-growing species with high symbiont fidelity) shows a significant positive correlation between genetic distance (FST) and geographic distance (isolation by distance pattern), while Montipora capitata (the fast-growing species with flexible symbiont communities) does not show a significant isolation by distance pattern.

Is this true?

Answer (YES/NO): NO